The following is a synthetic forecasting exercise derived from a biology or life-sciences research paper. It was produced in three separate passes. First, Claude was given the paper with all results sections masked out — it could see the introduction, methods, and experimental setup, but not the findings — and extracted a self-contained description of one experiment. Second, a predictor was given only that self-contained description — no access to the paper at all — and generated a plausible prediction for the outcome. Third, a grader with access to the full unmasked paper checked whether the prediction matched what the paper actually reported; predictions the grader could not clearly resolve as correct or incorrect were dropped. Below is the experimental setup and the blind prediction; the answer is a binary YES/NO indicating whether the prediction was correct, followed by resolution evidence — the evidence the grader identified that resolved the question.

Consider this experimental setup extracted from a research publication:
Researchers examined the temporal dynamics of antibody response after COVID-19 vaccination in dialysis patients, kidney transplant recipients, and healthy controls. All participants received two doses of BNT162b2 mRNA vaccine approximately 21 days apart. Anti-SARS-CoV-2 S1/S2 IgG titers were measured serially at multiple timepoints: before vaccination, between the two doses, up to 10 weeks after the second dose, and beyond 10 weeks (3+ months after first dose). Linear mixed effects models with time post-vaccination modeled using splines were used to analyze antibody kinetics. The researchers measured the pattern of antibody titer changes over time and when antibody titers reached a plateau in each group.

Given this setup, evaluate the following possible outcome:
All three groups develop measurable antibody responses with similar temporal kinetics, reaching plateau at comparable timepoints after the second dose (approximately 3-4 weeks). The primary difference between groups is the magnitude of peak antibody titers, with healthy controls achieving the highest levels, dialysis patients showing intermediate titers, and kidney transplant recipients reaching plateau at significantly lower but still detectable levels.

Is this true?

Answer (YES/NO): NO